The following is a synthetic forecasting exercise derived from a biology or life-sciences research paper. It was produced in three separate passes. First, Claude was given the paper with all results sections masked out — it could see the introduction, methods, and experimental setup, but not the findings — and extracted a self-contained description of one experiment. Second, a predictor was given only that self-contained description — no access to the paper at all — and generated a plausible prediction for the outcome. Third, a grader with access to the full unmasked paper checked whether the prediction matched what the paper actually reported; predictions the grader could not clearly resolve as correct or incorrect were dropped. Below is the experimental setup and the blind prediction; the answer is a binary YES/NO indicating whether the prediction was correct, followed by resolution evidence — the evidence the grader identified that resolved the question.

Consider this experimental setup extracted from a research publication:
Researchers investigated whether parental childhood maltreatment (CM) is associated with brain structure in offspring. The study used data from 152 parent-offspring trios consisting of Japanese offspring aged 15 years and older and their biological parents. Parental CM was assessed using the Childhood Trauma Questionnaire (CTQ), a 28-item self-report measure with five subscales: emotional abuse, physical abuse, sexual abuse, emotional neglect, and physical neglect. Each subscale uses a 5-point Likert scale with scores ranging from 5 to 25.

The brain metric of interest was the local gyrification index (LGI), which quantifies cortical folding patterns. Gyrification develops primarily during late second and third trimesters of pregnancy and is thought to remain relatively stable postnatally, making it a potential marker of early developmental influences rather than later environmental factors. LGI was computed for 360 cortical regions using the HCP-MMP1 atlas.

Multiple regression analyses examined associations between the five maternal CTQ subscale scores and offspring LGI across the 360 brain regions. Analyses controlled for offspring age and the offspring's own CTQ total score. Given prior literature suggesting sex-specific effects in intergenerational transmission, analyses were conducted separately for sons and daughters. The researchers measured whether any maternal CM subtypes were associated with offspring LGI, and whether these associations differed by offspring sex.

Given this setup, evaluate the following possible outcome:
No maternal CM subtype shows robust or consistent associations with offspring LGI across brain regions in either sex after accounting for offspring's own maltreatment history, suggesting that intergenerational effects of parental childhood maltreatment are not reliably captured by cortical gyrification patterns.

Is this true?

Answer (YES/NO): NO